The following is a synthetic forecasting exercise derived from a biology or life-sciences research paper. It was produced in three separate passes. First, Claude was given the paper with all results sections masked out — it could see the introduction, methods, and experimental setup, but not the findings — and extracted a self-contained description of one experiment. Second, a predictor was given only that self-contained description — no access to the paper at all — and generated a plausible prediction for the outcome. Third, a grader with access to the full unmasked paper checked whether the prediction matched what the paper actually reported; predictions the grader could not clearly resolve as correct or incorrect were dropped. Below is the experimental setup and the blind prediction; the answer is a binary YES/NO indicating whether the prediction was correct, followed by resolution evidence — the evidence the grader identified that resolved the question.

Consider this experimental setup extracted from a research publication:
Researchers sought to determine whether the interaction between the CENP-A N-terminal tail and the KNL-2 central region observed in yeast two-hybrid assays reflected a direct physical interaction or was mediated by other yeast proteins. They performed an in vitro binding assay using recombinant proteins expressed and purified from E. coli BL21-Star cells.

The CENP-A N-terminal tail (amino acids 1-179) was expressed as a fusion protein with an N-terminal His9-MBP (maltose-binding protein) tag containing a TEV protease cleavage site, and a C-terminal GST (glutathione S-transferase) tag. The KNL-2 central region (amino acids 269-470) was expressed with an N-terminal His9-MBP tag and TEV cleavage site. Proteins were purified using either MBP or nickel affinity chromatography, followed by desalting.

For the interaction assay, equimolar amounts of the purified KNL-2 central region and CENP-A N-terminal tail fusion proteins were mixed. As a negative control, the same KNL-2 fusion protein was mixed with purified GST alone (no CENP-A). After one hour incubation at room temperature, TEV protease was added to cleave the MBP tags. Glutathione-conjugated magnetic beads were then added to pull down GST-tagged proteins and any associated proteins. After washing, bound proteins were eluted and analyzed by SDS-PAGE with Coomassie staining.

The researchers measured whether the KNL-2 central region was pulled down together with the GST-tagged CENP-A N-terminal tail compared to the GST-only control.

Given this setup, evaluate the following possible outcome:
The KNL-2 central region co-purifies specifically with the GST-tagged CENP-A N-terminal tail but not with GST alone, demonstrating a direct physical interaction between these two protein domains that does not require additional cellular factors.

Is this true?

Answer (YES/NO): YES